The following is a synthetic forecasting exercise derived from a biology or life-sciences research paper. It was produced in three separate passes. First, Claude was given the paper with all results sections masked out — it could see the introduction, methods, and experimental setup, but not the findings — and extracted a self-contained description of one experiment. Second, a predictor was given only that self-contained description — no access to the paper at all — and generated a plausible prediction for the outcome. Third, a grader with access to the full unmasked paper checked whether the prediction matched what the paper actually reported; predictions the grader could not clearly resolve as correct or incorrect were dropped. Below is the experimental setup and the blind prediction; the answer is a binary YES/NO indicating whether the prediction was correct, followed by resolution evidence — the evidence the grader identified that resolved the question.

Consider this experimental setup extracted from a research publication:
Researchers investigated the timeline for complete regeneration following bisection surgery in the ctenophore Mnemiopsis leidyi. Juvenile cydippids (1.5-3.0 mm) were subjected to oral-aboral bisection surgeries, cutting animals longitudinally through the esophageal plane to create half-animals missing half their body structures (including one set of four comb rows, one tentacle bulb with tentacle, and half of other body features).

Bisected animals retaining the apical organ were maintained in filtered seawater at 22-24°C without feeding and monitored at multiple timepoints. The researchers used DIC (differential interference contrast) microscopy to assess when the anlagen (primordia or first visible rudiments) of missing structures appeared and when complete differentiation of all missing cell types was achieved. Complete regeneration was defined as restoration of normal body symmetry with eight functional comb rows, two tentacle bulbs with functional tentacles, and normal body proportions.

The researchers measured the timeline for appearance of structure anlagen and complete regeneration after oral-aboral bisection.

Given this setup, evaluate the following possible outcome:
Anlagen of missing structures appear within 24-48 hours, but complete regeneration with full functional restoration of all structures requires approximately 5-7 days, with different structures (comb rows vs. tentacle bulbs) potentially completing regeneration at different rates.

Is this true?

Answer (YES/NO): NO